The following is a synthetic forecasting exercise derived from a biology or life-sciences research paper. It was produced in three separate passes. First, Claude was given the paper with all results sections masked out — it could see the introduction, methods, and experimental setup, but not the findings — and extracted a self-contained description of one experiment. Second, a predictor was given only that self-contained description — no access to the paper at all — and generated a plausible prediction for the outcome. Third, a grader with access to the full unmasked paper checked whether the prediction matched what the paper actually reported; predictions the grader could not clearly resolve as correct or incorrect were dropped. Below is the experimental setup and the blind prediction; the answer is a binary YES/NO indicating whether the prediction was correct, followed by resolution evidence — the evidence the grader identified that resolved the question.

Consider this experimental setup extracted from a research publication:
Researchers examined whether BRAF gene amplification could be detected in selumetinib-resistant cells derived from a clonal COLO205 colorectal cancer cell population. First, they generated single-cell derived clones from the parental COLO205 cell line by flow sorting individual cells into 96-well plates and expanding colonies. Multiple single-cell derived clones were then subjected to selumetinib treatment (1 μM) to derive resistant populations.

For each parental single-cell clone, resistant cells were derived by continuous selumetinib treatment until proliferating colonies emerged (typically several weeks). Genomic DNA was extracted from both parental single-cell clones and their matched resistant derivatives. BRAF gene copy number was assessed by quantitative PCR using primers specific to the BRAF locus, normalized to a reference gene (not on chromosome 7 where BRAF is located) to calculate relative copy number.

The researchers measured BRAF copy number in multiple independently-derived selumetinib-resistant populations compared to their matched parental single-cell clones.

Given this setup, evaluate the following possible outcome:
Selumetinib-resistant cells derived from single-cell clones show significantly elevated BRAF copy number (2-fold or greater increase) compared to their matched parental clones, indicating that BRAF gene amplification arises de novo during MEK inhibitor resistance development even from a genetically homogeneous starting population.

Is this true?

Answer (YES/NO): YES